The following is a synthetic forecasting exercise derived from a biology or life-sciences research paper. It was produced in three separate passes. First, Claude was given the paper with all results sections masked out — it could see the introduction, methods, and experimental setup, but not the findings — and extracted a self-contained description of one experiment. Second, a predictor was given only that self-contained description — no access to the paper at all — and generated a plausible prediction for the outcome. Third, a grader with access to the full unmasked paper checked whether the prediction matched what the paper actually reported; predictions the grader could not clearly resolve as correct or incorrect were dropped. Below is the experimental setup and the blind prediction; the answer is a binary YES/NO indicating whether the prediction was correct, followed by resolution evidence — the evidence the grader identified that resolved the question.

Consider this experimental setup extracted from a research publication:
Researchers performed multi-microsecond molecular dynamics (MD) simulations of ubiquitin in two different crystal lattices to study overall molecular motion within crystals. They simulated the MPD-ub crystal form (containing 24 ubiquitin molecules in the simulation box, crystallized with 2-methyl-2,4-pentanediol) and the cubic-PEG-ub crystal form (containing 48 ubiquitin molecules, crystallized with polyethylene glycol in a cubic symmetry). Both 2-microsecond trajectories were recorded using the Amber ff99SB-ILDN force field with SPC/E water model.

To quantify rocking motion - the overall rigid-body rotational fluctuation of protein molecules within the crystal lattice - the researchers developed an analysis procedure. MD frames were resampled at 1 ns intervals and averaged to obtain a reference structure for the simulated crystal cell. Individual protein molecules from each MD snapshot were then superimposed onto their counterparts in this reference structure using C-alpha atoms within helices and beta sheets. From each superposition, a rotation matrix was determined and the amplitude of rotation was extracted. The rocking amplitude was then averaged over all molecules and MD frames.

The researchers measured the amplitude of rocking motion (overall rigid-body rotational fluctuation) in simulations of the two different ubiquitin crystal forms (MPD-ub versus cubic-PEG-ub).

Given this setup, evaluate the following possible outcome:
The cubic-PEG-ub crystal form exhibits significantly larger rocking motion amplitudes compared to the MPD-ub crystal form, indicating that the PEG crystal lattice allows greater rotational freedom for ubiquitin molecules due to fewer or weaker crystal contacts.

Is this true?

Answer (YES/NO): YES